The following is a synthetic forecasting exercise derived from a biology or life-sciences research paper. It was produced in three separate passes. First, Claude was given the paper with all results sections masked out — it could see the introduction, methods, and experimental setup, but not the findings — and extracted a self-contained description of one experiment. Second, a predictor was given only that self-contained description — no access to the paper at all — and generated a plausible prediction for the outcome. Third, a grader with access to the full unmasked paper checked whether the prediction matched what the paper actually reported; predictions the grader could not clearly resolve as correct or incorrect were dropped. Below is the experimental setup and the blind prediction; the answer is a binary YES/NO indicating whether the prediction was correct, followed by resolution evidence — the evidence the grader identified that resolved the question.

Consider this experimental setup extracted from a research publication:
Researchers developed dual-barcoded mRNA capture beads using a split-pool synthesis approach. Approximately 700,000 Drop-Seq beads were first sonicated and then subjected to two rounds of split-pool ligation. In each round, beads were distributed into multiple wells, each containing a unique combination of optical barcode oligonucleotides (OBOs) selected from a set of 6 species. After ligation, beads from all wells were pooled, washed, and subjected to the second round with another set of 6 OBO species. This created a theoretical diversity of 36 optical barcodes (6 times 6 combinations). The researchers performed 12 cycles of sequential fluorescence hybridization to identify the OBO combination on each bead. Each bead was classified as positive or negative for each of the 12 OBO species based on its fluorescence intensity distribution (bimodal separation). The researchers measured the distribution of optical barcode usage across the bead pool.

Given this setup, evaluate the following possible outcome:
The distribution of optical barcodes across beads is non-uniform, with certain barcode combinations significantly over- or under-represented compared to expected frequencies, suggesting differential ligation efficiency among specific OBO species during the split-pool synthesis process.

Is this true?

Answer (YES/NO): NO